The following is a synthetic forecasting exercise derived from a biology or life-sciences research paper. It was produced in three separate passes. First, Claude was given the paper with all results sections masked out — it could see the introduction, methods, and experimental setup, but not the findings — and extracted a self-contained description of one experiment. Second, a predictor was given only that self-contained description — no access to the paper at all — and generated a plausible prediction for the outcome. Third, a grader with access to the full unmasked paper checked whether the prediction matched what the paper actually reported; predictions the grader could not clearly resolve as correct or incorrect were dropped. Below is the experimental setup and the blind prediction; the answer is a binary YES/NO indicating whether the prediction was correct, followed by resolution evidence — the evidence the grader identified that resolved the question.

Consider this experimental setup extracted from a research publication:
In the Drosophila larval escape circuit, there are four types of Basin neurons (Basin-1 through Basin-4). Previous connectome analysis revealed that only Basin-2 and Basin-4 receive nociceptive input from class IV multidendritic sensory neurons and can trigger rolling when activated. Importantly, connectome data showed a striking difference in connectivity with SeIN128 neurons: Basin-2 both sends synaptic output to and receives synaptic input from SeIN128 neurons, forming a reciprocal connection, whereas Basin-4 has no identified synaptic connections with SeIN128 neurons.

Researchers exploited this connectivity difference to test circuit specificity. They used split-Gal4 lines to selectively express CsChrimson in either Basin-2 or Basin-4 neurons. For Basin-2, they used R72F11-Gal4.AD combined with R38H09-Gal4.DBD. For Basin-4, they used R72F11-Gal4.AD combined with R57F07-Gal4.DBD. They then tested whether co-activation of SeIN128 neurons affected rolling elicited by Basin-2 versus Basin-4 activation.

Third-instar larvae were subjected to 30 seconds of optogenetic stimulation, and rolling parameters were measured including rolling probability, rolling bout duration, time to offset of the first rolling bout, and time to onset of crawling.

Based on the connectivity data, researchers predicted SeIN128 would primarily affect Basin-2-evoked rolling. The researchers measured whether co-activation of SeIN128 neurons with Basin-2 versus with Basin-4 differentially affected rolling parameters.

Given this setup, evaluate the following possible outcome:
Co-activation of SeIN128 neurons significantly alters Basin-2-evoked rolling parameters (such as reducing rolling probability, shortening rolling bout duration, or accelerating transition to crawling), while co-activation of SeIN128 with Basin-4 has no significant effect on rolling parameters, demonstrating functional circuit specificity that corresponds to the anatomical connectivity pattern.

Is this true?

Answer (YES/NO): NO